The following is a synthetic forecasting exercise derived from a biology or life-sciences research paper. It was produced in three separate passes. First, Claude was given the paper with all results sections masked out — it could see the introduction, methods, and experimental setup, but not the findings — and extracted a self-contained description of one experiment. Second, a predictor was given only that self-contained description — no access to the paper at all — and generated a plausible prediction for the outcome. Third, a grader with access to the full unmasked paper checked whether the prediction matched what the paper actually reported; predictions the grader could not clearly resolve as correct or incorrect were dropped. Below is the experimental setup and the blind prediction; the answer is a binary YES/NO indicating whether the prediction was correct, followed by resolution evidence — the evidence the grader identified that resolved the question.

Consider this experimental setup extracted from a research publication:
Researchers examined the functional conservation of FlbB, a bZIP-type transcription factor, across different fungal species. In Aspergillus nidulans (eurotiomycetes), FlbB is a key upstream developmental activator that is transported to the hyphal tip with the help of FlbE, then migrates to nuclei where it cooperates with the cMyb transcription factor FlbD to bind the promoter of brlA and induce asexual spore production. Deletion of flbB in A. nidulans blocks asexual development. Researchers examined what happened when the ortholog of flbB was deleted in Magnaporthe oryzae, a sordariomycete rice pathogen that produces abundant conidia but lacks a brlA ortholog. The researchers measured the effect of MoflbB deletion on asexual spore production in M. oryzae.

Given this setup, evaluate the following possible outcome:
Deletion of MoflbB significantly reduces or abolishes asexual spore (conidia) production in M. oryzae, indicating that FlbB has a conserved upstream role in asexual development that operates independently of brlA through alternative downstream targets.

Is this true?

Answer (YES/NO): NO